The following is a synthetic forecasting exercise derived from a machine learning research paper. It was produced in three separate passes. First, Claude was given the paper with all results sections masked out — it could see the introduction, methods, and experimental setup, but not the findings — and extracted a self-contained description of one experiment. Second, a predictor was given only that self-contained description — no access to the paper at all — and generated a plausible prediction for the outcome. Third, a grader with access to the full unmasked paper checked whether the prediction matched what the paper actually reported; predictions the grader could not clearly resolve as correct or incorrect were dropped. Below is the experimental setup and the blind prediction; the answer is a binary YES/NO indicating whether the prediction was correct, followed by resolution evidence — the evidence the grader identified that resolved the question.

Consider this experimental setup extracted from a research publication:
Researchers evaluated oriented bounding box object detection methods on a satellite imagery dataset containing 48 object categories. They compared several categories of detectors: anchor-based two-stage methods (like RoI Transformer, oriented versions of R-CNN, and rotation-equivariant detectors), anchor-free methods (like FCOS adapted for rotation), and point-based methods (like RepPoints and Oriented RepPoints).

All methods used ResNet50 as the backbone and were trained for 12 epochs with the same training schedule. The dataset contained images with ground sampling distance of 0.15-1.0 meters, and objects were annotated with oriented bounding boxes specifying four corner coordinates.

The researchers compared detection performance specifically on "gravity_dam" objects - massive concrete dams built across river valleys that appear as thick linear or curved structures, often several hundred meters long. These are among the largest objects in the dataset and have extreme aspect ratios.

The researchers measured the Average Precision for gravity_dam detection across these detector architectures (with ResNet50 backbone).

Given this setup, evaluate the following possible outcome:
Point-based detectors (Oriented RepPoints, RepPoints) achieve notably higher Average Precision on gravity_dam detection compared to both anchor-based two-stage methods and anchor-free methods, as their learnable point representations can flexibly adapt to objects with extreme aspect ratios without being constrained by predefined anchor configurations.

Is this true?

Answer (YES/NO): NO